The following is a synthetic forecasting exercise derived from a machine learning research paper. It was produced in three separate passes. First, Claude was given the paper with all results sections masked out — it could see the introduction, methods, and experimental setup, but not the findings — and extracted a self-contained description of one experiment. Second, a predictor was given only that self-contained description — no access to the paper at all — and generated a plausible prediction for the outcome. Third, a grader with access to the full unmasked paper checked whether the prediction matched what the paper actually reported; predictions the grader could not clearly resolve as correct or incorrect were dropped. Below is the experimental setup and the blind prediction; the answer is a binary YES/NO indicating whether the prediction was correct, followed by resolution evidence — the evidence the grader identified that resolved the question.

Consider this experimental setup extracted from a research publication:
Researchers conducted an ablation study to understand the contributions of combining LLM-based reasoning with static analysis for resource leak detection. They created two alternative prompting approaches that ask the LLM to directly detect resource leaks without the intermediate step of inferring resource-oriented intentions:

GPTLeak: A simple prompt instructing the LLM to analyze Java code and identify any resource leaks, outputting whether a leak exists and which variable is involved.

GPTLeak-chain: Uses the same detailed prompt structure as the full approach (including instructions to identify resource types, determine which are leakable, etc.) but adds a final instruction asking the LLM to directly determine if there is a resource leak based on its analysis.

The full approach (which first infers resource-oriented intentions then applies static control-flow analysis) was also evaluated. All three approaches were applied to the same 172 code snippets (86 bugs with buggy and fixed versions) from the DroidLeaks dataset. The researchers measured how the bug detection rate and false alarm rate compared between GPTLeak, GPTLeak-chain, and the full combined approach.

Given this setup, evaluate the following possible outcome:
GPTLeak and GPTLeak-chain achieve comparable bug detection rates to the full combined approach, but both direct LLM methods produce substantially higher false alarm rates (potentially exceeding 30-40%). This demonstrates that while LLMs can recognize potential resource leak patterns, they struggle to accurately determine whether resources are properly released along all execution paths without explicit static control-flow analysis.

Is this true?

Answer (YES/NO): NO